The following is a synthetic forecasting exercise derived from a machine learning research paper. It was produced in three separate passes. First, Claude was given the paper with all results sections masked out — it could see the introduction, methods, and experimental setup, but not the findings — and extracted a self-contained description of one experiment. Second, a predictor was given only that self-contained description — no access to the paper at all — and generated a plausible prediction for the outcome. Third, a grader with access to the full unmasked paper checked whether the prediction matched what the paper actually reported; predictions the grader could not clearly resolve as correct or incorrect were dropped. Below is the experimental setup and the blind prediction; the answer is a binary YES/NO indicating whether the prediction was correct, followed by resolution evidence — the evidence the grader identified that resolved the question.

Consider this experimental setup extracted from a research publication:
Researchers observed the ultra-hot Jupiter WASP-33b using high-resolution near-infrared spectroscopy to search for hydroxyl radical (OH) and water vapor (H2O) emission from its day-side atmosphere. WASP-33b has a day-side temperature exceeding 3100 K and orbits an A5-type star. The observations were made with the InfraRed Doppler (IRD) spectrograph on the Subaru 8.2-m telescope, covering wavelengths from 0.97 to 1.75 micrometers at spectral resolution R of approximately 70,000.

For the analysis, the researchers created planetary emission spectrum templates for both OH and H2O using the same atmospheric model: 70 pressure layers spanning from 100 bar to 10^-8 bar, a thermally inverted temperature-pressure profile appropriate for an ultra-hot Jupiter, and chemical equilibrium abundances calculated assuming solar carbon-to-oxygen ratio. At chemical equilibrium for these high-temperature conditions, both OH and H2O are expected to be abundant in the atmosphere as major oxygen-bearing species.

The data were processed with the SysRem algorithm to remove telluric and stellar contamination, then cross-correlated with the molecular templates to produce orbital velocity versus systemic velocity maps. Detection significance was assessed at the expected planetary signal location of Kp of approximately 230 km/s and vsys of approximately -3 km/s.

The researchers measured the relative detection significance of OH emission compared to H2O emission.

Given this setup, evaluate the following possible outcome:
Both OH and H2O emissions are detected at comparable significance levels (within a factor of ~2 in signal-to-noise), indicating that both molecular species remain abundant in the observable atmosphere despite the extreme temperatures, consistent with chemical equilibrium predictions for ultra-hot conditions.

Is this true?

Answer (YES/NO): NO